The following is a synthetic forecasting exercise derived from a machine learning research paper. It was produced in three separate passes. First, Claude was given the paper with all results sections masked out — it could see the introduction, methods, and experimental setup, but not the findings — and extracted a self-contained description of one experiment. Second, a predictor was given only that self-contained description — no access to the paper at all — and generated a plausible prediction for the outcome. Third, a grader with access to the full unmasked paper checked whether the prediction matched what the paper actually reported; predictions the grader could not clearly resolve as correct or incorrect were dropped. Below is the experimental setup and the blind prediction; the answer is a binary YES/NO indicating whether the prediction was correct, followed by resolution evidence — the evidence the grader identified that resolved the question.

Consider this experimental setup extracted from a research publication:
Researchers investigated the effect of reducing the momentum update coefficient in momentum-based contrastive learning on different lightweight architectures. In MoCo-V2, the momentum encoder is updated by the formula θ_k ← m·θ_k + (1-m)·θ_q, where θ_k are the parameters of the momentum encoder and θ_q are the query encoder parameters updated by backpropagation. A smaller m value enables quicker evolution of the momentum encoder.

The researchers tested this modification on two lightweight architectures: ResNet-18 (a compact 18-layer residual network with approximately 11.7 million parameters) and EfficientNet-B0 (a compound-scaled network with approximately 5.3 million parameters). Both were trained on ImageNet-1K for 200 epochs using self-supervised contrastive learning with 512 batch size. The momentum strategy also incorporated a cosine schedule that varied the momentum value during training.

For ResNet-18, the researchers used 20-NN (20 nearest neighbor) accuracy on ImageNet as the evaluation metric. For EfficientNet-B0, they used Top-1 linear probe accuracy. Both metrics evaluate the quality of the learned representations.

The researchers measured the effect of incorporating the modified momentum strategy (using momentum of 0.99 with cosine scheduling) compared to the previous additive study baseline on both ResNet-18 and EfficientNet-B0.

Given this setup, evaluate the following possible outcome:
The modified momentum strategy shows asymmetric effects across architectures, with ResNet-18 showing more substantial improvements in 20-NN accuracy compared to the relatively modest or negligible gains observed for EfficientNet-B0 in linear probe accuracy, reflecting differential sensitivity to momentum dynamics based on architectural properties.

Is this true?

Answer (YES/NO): NO